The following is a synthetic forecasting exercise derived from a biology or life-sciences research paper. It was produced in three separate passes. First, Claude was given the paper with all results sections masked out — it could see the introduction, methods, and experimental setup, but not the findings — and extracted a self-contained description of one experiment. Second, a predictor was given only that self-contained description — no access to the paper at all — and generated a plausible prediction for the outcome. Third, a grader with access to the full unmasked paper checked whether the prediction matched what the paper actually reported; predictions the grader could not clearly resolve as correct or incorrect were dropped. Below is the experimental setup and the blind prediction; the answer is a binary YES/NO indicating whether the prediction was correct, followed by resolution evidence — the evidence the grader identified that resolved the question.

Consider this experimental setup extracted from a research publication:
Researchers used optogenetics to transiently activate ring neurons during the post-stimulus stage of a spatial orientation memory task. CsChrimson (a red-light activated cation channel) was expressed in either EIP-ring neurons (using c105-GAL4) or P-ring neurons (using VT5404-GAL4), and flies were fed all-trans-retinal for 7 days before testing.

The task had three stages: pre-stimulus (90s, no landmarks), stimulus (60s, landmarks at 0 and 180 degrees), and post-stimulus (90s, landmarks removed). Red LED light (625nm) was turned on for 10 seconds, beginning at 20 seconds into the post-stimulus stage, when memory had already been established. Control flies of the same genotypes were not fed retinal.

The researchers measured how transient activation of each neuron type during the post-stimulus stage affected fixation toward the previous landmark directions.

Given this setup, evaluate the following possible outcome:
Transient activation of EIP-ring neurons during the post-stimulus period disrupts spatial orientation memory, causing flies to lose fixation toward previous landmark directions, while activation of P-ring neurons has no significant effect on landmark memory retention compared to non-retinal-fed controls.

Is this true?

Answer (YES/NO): NO